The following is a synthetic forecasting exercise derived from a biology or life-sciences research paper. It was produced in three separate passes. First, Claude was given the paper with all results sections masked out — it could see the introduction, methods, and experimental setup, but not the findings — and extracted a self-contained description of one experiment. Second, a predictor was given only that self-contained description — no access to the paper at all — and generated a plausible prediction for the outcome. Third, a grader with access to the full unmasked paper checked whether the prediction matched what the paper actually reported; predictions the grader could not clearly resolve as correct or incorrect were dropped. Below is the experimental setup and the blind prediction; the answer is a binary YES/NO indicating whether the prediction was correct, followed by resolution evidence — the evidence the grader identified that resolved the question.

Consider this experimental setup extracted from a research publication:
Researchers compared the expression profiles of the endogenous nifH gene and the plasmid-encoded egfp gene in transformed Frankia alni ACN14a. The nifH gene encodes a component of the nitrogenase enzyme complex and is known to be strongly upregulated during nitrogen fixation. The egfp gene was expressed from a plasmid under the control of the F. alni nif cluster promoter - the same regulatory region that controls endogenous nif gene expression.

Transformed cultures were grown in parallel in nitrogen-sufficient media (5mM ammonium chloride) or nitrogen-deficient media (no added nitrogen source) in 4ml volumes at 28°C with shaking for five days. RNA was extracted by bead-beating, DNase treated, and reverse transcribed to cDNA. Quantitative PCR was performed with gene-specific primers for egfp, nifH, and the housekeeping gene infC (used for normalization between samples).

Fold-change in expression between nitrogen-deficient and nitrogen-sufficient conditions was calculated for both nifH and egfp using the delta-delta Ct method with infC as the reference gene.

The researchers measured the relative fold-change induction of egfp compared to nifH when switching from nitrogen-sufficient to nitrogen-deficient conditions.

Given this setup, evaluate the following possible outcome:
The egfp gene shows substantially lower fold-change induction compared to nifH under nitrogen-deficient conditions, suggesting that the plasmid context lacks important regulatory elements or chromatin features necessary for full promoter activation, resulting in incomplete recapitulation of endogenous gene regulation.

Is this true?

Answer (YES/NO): NO